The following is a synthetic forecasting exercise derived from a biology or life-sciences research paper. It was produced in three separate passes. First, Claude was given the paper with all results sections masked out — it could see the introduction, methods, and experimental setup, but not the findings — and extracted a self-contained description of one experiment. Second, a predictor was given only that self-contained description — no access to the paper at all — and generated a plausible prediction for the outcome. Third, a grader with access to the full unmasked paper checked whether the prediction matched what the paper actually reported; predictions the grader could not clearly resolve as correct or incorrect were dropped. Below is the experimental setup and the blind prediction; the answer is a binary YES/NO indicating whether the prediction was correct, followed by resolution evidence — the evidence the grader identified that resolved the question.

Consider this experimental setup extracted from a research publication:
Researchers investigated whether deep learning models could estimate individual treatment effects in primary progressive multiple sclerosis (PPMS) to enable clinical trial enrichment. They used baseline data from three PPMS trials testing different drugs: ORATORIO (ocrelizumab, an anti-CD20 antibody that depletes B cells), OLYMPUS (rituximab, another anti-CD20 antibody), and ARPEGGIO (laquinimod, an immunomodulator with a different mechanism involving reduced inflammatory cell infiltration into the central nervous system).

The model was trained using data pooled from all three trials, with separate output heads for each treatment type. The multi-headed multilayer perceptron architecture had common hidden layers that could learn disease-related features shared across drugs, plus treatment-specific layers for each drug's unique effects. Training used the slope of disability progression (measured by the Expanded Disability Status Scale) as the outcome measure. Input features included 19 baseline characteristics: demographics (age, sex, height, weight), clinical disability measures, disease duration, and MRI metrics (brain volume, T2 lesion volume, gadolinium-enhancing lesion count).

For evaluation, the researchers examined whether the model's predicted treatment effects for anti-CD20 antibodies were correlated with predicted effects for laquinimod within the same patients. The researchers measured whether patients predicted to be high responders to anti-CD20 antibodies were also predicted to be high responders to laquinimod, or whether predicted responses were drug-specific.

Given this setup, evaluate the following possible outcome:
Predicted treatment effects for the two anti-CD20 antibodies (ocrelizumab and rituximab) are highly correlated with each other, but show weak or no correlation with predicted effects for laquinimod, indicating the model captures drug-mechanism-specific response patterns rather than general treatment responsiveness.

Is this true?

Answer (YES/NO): NO